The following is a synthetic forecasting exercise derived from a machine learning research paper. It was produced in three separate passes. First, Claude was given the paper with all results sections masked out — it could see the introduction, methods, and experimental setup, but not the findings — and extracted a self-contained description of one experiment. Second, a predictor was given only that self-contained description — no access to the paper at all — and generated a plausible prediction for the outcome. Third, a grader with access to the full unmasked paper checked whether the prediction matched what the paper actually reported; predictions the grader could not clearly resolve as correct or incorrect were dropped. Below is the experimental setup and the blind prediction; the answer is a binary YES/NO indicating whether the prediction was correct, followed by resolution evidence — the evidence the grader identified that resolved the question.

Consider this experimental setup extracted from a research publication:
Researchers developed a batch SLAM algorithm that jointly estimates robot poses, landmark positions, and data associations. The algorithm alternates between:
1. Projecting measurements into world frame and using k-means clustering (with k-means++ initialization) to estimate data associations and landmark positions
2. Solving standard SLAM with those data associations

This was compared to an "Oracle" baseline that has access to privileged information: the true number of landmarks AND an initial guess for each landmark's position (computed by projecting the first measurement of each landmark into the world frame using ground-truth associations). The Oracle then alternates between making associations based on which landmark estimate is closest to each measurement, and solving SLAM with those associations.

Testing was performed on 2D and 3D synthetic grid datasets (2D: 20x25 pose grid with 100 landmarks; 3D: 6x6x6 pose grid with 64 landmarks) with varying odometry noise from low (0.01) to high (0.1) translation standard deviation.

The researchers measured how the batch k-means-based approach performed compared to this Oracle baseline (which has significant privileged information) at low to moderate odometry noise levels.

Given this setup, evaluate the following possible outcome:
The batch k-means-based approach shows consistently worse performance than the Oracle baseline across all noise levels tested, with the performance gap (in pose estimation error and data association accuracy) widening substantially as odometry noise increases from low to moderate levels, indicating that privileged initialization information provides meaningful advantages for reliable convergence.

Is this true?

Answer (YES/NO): NO